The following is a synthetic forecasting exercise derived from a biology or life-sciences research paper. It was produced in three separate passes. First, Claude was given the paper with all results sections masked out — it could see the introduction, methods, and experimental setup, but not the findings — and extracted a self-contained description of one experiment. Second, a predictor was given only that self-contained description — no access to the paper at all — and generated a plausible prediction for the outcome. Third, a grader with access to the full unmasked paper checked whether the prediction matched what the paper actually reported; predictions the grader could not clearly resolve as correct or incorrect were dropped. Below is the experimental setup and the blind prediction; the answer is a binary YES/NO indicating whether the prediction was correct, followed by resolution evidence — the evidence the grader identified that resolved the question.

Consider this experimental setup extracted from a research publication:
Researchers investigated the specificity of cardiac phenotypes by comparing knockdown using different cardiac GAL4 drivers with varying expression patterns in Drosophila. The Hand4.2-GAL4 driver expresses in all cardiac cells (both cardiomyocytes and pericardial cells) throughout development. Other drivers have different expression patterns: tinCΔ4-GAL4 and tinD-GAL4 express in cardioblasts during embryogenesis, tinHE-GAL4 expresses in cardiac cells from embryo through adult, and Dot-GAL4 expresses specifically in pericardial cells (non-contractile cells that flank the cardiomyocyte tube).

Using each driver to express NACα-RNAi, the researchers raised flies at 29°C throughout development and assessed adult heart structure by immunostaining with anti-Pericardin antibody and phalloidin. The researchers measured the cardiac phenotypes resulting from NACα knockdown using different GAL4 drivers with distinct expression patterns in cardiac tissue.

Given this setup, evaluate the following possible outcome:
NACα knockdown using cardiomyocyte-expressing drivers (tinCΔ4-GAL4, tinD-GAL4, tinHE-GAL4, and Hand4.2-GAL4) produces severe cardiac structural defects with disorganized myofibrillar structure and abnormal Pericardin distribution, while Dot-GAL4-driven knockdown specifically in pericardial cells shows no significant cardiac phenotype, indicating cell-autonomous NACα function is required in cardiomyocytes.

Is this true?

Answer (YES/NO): NO